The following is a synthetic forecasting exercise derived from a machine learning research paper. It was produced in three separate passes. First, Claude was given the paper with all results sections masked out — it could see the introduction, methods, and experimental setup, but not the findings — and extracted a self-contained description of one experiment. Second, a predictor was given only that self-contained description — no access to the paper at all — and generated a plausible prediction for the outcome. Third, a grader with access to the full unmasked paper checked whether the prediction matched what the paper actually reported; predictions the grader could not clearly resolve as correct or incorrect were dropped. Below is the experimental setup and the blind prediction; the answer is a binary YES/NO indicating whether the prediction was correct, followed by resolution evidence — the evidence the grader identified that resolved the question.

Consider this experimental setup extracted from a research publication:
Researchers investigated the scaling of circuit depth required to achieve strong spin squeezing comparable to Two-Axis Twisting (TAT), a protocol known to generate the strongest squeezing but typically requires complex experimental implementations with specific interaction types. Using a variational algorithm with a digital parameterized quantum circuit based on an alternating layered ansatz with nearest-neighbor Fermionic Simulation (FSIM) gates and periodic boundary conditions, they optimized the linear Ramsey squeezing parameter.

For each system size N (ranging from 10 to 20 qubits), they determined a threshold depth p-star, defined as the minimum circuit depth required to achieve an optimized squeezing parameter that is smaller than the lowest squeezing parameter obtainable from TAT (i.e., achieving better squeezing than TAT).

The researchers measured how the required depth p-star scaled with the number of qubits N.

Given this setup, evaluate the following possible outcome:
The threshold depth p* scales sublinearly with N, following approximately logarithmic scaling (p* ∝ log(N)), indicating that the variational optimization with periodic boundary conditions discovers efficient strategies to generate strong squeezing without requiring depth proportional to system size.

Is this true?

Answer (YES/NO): NO